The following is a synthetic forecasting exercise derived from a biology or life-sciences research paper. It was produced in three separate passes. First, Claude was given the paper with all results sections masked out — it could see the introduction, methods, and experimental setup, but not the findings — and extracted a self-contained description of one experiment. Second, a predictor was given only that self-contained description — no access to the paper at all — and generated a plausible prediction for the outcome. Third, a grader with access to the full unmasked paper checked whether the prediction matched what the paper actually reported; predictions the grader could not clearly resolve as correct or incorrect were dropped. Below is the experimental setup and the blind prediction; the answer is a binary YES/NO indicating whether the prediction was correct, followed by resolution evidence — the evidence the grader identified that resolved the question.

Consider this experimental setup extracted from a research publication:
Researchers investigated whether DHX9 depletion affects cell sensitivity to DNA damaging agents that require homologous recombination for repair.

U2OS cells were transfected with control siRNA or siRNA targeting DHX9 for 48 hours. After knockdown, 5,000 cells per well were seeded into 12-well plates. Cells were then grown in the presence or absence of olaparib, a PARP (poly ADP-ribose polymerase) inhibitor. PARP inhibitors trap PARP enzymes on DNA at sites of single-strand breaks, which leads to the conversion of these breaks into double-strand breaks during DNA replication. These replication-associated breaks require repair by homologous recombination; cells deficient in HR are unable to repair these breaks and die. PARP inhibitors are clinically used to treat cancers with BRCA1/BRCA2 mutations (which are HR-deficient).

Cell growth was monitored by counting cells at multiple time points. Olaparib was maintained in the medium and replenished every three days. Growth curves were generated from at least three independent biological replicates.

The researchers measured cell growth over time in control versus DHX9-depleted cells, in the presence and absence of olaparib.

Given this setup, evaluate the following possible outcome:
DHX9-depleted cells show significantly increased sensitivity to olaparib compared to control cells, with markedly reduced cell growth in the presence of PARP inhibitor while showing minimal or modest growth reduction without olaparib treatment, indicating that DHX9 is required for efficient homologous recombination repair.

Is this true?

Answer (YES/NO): YES